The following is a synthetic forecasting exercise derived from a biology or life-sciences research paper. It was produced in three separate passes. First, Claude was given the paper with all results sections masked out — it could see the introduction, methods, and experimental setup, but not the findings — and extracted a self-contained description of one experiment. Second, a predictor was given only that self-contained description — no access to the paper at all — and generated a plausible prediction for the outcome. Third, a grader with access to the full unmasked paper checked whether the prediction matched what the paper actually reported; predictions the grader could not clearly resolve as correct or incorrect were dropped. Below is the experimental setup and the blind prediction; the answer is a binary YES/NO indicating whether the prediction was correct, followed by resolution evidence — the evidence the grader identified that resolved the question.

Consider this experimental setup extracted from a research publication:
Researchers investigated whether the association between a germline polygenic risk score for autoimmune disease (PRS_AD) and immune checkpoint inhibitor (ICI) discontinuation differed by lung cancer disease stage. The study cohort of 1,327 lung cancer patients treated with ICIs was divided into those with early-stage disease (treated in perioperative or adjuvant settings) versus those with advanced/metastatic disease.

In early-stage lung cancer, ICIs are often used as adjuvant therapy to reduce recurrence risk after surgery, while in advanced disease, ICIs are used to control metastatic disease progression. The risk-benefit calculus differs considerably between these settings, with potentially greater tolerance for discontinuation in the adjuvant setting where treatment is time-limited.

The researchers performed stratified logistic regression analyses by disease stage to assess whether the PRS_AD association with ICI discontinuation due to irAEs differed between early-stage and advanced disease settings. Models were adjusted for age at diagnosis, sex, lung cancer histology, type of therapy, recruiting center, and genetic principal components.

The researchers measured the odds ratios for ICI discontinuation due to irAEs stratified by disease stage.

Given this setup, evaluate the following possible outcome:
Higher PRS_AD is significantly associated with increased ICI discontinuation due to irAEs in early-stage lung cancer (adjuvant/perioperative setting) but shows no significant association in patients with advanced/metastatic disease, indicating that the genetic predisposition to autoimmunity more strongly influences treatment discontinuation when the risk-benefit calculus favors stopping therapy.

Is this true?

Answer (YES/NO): NO